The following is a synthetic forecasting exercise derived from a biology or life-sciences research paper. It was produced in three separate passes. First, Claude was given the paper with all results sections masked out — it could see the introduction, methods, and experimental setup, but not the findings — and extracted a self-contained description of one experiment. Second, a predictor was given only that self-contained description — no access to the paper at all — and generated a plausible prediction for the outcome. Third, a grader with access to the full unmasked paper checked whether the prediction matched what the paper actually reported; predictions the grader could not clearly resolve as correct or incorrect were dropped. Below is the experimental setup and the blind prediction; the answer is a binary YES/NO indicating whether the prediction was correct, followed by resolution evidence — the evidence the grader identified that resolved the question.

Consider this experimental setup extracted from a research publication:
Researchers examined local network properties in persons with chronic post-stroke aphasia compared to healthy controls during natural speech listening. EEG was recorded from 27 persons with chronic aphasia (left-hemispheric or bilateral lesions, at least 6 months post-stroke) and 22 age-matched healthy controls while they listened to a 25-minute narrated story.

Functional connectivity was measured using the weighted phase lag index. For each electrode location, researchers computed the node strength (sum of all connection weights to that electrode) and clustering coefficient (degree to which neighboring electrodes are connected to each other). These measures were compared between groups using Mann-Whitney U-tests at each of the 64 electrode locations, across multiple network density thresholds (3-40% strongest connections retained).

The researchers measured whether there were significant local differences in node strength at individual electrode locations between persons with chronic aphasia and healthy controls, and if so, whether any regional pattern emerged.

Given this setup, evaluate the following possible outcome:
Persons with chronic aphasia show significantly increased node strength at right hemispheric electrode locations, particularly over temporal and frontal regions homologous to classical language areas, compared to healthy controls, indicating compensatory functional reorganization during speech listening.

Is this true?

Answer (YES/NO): YES